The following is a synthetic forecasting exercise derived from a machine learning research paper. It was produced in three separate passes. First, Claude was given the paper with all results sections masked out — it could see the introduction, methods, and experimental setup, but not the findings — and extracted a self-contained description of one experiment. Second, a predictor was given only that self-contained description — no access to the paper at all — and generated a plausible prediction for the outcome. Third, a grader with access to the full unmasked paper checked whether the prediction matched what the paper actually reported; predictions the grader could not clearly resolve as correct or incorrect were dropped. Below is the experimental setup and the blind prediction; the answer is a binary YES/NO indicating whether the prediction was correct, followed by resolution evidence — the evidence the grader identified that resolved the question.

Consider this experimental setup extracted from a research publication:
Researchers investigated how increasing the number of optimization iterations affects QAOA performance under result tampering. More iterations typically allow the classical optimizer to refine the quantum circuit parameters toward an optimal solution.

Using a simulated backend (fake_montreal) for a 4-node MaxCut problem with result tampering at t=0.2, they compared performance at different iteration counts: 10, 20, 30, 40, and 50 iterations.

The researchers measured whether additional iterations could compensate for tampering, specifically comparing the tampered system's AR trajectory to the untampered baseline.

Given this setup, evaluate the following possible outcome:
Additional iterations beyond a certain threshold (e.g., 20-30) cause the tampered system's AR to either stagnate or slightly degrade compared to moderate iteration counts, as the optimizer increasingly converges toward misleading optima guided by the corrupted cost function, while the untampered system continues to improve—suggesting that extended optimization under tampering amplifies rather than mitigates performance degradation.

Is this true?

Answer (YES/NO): NO